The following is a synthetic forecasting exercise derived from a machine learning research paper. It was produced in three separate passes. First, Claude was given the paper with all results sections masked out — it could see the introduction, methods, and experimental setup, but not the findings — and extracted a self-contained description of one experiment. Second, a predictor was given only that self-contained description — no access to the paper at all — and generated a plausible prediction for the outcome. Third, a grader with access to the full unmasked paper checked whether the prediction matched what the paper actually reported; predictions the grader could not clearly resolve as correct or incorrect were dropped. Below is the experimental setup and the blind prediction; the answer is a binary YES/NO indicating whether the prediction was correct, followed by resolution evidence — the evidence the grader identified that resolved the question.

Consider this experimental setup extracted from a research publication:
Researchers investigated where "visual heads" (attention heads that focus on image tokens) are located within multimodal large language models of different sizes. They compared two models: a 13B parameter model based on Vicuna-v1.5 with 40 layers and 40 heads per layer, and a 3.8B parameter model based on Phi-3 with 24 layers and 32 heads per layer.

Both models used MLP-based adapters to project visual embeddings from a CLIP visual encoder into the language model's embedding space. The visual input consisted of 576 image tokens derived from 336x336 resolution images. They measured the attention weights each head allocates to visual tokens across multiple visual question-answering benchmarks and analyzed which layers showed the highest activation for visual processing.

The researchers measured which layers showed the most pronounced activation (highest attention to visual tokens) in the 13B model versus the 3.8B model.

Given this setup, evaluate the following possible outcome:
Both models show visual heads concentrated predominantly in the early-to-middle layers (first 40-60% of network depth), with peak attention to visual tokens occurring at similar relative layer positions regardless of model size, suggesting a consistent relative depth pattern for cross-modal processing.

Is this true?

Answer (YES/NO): NO